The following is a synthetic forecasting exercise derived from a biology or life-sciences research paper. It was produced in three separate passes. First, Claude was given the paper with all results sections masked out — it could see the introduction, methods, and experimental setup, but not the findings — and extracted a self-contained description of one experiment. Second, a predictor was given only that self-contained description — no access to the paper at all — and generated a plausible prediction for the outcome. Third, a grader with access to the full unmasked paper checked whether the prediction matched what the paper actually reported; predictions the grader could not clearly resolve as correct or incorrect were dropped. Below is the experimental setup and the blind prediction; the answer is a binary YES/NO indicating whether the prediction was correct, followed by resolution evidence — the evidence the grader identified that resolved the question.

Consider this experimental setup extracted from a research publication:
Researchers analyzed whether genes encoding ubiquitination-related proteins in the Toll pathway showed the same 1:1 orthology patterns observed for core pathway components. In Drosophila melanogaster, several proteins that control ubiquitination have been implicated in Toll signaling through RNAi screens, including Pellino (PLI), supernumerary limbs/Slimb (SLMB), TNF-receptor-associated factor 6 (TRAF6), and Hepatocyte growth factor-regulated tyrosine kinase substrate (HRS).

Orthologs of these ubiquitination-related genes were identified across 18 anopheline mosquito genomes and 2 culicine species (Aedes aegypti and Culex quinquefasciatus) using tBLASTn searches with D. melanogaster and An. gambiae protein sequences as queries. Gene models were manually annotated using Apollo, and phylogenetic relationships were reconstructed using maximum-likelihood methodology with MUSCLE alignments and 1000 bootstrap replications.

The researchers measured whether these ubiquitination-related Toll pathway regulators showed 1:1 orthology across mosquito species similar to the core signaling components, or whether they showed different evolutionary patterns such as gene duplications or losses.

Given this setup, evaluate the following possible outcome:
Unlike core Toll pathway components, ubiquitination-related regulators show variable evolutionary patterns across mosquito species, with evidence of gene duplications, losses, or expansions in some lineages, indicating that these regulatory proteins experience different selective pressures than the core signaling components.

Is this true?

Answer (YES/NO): NO